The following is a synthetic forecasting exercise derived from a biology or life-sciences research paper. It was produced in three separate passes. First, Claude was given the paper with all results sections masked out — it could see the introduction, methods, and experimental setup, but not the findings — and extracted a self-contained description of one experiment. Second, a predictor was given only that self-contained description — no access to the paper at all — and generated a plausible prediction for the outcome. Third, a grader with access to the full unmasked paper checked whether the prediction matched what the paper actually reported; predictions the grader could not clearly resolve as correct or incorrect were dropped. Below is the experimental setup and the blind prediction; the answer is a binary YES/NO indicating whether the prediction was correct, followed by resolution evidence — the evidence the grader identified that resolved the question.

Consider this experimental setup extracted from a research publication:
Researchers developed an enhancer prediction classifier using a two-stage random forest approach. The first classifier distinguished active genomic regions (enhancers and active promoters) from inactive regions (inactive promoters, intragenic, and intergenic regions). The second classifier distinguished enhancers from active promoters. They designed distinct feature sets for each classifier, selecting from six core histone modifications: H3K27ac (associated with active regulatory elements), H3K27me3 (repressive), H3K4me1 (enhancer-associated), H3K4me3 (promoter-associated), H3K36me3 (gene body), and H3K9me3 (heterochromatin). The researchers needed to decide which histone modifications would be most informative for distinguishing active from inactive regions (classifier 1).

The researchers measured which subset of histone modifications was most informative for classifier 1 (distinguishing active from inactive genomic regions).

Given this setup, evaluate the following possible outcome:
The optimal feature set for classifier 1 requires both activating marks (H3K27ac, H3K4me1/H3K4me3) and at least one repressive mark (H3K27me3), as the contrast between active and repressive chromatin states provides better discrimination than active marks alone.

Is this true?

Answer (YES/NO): NO